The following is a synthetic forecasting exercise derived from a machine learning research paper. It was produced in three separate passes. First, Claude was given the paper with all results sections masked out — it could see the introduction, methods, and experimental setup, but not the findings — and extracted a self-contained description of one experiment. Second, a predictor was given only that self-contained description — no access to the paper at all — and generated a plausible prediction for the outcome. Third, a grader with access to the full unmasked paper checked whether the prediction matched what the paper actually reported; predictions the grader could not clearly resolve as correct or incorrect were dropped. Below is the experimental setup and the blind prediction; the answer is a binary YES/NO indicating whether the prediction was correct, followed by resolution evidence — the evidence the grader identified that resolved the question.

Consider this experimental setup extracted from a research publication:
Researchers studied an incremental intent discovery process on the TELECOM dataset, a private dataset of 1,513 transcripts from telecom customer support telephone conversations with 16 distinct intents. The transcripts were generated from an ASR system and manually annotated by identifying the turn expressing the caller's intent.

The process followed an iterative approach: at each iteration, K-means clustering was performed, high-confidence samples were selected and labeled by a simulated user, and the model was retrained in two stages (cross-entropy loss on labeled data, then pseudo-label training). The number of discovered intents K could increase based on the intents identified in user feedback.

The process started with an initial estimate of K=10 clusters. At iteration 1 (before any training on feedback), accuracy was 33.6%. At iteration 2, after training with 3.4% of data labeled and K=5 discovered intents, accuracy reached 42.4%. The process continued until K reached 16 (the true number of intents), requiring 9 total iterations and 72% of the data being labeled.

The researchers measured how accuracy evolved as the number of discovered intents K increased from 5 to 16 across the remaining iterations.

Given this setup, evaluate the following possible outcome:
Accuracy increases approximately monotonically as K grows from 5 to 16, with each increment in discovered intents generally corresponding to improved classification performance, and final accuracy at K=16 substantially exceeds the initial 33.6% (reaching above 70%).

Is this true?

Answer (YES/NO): YES